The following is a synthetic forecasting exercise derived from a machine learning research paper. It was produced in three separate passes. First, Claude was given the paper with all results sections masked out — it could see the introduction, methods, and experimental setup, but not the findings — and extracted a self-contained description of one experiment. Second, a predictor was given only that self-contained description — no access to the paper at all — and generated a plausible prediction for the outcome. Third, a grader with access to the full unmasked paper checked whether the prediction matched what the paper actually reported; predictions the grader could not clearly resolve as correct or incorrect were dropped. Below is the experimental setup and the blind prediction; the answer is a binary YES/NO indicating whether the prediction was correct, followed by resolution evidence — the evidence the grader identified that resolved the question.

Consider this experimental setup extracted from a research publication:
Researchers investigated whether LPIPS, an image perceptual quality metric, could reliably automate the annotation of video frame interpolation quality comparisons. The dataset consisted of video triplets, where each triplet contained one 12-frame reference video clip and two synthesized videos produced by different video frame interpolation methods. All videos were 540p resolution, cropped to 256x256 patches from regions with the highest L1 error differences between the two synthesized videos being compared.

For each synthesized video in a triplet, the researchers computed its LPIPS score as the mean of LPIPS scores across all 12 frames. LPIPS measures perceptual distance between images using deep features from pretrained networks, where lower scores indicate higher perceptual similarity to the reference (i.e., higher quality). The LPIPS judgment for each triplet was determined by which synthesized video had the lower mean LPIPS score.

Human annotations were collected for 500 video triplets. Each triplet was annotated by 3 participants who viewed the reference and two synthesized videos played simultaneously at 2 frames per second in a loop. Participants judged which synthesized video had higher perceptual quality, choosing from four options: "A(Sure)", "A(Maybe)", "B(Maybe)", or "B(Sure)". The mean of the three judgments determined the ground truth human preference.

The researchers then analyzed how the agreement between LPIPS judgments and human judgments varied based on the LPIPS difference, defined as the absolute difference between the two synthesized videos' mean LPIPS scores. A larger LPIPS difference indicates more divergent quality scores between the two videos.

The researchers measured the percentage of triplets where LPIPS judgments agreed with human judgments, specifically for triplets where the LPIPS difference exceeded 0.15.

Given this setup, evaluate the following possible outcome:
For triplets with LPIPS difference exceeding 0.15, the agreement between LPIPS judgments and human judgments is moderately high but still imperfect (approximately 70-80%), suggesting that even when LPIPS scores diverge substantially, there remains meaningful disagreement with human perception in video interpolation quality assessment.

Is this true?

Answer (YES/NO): NO